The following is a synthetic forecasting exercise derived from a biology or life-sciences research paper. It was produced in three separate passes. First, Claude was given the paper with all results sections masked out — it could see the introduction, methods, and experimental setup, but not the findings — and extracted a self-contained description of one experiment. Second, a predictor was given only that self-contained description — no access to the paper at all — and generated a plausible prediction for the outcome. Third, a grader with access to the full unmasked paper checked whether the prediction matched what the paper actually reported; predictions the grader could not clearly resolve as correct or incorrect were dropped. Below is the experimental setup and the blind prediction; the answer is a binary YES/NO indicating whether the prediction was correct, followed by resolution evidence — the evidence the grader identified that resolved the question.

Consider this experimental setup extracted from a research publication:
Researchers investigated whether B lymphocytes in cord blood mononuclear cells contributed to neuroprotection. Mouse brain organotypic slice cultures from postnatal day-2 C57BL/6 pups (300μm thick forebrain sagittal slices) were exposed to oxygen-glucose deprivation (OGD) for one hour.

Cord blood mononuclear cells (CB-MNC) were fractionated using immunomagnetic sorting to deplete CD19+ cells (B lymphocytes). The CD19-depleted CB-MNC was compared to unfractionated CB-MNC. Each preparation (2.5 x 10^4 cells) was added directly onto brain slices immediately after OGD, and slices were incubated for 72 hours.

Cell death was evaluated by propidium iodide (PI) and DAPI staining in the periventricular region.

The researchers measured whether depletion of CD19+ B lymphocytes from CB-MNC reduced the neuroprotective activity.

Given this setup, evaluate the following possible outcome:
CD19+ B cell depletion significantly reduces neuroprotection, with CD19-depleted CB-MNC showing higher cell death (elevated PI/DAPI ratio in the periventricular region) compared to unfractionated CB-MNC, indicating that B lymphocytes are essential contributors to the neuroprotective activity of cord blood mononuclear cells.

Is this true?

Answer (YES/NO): NO